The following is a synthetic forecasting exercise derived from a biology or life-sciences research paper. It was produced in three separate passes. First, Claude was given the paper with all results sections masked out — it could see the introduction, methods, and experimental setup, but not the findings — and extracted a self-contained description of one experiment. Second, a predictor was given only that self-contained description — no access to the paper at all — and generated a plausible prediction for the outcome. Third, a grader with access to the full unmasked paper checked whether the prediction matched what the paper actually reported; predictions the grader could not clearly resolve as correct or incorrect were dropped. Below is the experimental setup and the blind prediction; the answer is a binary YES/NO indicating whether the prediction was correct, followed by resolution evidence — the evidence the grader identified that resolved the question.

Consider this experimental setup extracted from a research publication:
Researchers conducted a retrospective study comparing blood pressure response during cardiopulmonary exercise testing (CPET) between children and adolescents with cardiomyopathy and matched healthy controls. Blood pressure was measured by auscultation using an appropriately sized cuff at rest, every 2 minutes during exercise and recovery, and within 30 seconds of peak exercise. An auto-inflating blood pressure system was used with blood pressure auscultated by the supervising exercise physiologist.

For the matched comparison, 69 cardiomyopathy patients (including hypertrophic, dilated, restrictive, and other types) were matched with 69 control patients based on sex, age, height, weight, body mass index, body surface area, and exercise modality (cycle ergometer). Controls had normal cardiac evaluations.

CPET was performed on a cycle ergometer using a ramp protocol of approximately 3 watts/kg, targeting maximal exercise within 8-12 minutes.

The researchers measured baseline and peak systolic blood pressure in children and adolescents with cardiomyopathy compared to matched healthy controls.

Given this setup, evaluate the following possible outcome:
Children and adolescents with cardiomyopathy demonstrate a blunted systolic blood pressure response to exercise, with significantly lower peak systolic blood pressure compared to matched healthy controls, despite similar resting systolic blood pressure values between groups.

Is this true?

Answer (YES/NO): YES